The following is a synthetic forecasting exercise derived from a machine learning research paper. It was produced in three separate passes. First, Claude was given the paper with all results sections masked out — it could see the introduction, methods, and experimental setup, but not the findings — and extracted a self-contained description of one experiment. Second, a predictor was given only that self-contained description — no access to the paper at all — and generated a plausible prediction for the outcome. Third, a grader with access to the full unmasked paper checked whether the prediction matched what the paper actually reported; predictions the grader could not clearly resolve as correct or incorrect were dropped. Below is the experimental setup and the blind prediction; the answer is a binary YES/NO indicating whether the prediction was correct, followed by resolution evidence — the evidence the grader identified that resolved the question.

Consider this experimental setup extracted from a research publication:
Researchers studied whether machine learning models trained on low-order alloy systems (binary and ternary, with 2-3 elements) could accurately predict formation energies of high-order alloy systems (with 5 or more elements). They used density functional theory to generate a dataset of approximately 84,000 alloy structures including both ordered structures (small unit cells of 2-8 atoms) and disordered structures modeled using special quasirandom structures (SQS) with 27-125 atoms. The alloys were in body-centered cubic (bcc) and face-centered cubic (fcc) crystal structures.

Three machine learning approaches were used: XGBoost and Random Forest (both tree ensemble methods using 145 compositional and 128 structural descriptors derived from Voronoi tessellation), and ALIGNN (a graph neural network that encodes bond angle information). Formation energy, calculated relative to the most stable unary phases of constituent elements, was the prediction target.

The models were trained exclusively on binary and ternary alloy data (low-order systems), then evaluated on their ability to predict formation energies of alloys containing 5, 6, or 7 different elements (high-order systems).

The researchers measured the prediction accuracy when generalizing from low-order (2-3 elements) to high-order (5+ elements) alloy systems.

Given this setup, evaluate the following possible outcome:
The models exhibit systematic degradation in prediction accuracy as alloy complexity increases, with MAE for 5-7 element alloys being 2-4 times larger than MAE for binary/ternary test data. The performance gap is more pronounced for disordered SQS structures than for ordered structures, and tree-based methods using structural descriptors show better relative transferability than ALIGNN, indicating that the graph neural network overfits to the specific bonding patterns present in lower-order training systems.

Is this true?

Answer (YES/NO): NO